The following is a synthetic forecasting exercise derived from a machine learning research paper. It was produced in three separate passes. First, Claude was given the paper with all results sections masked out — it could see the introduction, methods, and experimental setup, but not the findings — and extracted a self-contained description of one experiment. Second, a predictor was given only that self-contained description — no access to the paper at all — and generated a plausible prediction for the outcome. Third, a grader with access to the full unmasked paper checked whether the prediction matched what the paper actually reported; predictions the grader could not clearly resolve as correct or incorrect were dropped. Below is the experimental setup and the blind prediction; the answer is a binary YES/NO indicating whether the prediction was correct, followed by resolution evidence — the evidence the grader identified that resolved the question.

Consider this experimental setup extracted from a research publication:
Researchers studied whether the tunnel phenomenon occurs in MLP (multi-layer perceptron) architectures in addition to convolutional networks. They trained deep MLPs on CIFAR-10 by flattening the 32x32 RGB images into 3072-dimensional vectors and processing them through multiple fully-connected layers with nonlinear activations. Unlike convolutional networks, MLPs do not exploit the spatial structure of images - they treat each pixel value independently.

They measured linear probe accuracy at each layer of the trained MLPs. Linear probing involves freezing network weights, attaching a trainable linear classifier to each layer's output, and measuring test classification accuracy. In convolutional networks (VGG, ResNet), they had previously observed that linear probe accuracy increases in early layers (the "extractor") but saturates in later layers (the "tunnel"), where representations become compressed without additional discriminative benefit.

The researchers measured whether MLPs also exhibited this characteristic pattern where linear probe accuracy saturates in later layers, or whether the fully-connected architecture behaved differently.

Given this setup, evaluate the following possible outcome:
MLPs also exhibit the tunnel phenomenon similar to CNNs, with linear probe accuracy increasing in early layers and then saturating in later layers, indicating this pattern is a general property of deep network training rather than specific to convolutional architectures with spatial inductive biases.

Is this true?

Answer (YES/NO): YES